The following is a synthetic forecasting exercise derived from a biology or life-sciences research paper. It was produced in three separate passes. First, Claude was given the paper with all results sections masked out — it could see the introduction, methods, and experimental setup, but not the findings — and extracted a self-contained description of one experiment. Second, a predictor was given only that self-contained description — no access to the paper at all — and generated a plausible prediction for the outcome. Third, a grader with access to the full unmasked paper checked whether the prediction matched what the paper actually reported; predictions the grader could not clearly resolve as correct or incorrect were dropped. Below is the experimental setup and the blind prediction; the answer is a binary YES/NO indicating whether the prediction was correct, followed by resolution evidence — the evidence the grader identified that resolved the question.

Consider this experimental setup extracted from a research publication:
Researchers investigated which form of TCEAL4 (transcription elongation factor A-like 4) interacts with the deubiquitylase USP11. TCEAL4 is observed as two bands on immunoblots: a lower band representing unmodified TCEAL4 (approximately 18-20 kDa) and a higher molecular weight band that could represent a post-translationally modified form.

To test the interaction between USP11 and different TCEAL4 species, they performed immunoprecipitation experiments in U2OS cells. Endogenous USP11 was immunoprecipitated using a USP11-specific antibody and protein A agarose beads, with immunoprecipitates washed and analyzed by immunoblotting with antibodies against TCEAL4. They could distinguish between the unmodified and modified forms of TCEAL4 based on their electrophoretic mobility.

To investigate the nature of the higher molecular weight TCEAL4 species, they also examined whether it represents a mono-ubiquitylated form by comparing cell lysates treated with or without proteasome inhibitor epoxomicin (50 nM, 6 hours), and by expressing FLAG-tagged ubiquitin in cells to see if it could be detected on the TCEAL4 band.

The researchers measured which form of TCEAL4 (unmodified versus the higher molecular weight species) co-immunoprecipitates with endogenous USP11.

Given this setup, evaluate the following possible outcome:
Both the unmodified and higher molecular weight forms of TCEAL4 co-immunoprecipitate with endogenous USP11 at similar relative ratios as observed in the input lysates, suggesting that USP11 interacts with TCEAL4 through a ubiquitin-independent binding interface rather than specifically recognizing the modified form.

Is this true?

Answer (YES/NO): NO